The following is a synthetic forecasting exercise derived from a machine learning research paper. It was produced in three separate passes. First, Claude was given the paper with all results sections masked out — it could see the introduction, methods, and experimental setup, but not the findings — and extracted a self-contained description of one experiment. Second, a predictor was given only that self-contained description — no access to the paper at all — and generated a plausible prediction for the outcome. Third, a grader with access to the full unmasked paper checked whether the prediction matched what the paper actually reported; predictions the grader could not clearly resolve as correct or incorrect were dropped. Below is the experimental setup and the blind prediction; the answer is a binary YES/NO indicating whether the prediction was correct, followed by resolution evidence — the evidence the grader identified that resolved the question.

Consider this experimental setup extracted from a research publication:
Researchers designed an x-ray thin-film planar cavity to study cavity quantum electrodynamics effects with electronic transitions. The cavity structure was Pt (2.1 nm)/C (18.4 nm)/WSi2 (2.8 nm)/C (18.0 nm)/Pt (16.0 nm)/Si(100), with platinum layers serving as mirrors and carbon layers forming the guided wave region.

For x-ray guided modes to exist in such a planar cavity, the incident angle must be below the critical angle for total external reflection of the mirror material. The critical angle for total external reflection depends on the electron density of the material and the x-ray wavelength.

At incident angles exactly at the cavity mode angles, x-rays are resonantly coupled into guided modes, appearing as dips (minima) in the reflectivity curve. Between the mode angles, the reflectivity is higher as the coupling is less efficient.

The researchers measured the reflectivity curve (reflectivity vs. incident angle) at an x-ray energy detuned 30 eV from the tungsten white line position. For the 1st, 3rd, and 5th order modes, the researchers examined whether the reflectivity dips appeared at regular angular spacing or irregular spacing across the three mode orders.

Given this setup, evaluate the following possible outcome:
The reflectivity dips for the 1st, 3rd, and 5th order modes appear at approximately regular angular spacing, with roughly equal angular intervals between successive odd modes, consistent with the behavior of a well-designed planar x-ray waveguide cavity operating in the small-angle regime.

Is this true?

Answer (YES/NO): NO